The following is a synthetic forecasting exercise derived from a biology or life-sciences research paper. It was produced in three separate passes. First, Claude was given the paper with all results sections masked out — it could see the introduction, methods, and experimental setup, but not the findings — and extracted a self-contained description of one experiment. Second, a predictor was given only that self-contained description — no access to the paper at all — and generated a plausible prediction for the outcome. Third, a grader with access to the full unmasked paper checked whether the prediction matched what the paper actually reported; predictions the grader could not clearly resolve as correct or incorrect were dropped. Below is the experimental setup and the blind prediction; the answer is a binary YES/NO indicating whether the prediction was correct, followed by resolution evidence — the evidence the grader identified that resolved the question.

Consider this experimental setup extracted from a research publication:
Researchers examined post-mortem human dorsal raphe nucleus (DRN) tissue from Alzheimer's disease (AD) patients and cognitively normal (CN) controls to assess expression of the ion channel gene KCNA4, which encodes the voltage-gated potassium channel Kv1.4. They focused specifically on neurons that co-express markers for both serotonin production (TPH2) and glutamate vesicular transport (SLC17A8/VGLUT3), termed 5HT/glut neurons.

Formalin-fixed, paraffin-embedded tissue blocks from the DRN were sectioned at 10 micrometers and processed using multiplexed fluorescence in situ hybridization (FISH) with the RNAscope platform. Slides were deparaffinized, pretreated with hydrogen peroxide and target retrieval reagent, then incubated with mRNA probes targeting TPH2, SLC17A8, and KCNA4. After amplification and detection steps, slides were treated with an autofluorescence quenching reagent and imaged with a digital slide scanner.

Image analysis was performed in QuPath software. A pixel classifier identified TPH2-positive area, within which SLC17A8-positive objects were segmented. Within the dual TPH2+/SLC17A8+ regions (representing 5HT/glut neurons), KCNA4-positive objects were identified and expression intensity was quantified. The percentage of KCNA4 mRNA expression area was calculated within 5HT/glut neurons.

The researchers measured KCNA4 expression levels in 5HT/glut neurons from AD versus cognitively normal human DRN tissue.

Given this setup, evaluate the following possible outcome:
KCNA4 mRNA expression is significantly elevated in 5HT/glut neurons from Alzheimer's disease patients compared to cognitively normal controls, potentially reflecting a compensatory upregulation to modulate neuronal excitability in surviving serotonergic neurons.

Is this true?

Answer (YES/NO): NO